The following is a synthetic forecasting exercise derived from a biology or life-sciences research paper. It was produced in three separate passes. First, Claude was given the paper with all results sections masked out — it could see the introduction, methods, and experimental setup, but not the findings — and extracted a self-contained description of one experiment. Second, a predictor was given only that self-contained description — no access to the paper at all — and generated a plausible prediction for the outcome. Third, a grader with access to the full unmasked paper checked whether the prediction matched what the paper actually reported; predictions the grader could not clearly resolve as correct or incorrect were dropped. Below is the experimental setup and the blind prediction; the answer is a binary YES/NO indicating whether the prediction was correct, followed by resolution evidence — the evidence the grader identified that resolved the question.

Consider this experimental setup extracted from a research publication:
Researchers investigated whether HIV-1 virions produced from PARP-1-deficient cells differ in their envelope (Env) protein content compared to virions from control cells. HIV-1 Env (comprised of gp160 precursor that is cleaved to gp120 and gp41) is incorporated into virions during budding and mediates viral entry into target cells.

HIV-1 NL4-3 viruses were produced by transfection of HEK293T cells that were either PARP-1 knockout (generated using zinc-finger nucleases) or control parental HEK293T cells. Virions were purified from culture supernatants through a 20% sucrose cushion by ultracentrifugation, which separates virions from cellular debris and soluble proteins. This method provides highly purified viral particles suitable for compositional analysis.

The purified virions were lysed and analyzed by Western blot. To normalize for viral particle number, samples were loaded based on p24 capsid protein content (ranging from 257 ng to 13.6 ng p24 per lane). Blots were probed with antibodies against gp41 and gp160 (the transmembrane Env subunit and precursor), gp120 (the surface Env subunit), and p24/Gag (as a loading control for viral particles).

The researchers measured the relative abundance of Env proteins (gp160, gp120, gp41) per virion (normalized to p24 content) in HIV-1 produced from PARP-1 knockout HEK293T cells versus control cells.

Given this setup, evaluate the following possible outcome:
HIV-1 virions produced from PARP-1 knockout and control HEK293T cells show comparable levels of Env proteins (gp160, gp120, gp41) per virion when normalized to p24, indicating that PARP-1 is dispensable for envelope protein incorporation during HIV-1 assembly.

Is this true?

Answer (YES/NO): NO